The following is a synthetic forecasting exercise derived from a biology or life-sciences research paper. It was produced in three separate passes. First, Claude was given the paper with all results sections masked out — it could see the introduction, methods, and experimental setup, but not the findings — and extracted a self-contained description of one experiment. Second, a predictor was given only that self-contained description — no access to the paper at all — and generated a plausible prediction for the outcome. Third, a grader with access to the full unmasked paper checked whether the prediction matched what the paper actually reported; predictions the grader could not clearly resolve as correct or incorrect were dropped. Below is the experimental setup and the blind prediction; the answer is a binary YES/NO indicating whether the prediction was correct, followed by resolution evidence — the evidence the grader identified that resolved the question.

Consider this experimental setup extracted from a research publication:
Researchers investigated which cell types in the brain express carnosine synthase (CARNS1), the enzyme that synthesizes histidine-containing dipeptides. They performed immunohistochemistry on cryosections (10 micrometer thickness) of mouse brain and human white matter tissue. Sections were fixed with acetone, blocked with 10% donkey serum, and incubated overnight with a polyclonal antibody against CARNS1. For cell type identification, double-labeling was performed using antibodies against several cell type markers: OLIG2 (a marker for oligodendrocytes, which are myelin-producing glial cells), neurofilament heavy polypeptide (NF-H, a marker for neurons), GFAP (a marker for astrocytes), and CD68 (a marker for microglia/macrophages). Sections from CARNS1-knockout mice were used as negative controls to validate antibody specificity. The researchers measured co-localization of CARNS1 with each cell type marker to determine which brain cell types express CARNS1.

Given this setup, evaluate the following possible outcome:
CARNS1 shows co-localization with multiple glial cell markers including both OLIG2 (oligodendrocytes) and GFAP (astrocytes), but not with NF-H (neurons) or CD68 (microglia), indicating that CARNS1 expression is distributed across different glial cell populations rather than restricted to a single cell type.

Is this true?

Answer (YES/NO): NO